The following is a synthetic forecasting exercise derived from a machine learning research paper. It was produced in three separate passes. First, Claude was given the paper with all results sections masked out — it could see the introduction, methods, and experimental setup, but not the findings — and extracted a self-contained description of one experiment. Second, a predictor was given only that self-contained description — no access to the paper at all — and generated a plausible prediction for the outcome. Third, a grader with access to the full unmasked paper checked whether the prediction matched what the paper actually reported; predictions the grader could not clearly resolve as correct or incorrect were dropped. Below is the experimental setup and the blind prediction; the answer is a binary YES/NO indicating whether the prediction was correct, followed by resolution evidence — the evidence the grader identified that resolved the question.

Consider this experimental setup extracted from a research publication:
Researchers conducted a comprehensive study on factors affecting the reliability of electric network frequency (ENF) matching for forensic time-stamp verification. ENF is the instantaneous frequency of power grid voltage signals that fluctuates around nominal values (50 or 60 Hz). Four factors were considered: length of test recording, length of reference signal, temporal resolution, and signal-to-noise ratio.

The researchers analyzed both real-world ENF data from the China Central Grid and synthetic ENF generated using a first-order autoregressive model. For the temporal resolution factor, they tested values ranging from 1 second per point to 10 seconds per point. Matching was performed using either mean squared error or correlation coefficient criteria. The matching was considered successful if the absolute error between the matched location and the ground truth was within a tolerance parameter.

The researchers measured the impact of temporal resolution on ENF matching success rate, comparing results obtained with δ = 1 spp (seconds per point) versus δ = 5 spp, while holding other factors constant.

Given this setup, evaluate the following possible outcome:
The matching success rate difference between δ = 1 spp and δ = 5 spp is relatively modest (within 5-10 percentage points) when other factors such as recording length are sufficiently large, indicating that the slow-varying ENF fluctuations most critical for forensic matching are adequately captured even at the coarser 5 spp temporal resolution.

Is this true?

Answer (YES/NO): NO